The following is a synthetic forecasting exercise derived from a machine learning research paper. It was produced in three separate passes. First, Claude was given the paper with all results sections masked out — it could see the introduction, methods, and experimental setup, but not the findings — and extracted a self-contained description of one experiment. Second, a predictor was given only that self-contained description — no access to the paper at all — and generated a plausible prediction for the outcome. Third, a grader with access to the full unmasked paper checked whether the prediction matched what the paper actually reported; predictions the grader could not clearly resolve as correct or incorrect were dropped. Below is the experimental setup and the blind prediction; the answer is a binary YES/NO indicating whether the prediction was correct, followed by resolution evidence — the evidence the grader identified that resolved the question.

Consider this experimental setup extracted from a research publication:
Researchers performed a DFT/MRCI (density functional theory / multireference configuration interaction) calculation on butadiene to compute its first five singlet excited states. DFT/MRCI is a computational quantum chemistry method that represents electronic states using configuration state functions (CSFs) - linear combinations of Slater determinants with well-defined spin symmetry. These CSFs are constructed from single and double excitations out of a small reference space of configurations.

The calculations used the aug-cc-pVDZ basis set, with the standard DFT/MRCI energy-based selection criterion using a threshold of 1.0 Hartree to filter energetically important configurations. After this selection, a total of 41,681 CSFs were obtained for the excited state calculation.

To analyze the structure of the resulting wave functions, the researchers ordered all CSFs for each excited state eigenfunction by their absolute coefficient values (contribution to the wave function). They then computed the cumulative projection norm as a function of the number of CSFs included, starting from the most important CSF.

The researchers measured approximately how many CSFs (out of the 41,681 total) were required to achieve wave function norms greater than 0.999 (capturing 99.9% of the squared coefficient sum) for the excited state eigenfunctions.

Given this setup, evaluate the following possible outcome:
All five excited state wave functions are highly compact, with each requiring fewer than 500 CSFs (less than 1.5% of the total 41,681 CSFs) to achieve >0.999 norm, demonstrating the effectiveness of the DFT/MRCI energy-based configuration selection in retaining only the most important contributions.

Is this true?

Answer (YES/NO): YES